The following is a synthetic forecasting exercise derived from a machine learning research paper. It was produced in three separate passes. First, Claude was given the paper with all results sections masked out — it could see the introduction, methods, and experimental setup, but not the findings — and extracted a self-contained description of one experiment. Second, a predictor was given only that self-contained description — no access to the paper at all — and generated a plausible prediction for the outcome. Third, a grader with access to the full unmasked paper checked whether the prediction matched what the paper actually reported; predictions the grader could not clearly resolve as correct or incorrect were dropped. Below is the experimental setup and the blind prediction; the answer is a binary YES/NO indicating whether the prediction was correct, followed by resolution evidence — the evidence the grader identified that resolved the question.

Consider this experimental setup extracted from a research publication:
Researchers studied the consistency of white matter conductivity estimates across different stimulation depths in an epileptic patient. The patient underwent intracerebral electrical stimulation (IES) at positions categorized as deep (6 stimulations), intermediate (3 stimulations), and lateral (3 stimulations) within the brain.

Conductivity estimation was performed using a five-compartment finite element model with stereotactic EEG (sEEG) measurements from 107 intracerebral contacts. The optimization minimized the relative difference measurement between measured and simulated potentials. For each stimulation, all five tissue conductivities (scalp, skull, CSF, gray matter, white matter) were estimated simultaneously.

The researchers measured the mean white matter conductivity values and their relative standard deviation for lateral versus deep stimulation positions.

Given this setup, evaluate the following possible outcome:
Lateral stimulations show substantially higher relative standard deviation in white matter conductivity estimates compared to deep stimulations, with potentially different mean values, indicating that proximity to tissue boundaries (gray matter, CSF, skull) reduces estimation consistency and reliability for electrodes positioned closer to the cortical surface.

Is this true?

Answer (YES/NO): NO